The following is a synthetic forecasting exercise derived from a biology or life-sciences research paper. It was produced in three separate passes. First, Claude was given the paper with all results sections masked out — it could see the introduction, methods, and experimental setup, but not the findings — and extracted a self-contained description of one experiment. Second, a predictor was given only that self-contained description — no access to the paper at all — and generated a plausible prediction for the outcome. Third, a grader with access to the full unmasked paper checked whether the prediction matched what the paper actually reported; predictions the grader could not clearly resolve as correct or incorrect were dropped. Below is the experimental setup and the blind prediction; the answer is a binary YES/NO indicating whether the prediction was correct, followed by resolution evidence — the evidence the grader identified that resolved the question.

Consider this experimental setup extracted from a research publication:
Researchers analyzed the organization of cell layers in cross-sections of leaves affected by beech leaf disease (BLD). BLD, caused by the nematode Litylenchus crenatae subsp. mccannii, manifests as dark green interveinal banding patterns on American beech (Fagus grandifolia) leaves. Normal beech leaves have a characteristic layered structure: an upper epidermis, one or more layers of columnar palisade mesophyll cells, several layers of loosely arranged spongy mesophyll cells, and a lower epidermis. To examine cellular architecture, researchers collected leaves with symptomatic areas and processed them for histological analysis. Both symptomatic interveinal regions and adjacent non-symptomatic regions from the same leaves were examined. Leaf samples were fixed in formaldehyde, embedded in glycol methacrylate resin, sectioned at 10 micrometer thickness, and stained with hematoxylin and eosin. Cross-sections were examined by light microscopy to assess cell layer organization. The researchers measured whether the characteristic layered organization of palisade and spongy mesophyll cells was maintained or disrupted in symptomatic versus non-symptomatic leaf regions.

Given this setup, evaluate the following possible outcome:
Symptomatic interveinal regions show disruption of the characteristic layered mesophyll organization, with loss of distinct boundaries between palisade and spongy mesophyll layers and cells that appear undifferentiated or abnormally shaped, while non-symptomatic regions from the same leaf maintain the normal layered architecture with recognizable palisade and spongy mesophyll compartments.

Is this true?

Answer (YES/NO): NO